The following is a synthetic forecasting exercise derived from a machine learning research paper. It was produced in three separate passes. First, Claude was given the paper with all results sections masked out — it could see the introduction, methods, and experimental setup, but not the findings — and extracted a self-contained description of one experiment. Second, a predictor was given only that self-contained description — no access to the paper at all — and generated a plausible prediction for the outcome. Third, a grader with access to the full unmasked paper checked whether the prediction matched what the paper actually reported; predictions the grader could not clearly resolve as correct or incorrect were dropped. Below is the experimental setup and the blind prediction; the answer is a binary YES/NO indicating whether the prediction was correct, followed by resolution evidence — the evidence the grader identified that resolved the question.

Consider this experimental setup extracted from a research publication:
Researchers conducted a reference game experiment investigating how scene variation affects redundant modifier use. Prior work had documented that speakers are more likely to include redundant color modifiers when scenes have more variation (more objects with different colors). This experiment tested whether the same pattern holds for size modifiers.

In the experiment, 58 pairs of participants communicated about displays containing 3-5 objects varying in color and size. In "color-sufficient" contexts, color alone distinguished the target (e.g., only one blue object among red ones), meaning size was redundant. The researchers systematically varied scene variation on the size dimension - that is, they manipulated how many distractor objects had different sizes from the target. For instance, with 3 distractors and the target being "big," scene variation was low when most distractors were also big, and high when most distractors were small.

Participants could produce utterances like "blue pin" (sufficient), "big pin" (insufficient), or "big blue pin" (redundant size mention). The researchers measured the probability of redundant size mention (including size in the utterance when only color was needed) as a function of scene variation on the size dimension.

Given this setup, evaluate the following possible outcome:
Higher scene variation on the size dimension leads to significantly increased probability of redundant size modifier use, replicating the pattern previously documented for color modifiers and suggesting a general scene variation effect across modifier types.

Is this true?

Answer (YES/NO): YES